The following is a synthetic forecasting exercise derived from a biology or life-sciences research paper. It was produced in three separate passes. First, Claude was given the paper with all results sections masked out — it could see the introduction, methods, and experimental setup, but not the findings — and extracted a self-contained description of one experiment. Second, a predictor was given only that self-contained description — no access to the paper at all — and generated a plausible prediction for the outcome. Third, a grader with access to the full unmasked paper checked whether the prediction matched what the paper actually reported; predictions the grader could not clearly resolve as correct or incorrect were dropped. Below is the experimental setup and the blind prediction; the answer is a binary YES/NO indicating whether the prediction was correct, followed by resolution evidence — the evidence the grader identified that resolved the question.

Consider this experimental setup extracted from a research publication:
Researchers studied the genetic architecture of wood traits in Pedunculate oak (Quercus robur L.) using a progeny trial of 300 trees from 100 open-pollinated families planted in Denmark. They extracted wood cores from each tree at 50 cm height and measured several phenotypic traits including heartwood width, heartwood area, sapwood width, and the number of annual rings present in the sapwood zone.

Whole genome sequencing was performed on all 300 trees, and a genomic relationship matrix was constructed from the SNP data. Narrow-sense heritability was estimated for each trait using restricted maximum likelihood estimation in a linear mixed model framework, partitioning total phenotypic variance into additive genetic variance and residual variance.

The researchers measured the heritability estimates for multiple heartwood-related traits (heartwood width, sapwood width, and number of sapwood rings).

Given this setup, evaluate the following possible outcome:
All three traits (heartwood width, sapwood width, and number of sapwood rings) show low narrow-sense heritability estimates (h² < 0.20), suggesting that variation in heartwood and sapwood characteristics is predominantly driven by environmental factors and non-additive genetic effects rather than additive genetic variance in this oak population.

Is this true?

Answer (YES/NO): NO